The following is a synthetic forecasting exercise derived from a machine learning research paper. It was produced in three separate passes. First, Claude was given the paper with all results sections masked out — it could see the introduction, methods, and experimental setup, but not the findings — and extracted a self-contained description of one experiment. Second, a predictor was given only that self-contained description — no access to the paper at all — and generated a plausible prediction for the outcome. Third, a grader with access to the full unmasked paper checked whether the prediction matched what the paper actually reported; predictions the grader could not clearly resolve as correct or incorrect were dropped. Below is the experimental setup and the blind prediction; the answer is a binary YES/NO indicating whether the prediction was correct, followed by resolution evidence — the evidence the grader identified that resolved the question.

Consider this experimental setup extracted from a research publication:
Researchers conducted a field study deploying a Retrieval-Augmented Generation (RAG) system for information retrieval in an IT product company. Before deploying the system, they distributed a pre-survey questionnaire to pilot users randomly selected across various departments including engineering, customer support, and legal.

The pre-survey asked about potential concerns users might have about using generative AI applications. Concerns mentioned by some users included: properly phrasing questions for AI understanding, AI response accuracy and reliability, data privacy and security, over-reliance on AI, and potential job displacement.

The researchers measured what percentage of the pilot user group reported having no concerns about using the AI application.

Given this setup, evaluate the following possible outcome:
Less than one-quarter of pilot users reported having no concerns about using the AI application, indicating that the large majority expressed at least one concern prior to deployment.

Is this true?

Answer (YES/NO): NO